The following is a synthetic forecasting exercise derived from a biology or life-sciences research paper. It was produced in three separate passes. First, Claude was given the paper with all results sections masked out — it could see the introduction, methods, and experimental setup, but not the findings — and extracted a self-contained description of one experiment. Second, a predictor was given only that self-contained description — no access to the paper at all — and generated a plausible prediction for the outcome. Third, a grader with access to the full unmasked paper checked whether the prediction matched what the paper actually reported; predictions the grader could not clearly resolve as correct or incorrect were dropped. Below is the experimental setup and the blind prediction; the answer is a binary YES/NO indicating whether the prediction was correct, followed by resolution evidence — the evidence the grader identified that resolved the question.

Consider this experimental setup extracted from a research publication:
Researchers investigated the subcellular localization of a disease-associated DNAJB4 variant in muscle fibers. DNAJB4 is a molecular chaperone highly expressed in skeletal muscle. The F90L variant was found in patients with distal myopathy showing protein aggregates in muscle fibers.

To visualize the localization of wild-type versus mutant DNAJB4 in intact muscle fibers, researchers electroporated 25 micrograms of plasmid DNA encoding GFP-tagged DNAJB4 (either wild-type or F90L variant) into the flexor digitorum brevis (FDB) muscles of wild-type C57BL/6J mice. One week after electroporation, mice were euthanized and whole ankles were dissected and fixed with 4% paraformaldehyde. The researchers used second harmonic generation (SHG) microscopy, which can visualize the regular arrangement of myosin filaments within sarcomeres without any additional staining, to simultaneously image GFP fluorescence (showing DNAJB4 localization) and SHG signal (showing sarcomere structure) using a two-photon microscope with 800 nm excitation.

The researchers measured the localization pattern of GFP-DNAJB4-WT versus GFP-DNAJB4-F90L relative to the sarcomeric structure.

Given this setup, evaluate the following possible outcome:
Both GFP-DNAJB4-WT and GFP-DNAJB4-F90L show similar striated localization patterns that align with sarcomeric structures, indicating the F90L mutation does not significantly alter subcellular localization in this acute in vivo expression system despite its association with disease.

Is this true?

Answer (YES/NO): YES